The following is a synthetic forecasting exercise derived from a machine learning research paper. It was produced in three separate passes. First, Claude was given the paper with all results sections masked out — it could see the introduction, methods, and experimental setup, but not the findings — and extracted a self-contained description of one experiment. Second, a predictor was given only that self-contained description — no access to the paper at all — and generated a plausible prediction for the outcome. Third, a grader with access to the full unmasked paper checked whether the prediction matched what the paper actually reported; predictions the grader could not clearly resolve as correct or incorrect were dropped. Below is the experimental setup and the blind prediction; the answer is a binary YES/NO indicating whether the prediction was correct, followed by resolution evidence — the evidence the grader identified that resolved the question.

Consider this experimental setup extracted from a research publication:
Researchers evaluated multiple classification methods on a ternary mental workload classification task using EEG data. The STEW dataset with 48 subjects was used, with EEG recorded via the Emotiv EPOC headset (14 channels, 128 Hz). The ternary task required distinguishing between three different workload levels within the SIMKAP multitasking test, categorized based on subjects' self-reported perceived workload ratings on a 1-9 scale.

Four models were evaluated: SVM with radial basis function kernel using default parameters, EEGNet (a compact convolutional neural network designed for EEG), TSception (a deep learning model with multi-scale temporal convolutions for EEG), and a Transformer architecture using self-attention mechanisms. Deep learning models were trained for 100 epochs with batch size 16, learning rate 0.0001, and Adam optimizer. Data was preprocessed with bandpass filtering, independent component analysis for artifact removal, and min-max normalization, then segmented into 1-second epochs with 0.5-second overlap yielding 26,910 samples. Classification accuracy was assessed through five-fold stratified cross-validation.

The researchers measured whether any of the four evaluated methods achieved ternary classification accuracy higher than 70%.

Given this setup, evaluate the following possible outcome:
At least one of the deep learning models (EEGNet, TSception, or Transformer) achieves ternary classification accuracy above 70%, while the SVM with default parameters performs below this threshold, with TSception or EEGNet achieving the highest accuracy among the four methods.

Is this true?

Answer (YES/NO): NO